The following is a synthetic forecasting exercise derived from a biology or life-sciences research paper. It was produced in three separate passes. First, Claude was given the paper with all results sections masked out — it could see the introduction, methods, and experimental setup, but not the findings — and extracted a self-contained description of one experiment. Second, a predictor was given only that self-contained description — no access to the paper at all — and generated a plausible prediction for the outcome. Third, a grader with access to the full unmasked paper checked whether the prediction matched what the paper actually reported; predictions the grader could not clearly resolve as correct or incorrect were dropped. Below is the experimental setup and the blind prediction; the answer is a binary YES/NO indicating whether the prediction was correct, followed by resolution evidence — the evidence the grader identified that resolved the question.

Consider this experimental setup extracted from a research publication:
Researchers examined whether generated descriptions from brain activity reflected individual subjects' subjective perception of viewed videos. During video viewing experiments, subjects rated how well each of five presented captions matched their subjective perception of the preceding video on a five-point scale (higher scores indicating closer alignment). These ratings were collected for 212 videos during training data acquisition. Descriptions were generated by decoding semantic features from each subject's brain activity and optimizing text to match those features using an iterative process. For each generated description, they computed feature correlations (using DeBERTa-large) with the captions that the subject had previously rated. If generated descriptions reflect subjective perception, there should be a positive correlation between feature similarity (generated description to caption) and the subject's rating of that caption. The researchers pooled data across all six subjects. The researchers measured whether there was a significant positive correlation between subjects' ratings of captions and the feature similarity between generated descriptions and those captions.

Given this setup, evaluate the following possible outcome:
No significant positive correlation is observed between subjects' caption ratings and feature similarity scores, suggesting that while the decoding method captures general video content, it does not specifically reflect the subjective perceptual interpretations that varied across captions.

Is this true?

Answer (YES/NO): NO